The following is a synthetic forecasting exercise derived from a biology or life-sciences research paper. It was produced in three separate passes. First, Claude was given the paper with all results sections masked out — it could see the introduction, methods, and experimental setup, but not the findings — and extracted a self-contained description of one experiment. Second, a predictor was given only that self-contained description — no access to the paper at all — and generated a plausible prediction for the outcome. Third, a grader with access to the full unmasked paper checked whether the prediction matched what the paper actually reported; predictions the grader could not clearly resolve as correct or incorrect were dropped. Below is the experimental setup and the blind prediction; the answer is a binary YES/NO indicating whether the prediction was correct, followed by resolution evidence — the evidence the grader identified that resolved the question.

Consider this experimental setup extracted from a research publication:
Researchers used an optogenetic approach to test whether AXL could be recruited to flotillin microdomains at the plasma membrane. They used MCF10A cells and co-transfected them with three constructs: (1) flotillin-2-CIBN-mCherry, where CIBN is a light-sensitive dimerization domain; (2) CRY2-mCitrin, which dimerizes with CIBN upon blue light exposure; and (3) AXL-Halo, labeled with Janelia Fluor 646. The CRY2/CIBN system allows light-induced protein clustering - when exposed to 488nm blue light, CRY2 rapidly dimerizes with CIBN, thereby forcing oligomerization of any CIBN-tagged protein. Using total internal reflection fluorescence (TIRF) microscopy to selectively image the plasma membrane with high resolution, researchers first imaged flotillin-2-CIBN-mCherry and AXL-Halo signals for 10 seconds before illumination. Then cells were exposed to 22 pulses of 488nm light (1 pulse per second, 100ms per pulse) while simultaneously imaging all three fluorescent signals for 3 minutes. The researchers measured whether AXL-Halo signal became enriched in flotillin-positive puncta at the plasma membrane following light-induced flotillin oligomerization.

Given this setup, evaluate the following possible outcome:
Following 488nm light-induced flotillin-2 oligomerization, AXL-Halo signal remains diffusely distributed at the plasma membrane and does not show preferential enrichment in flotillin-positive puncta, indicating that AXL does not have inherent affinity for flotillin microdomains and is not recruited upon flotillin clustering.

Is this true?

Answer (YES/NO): NO